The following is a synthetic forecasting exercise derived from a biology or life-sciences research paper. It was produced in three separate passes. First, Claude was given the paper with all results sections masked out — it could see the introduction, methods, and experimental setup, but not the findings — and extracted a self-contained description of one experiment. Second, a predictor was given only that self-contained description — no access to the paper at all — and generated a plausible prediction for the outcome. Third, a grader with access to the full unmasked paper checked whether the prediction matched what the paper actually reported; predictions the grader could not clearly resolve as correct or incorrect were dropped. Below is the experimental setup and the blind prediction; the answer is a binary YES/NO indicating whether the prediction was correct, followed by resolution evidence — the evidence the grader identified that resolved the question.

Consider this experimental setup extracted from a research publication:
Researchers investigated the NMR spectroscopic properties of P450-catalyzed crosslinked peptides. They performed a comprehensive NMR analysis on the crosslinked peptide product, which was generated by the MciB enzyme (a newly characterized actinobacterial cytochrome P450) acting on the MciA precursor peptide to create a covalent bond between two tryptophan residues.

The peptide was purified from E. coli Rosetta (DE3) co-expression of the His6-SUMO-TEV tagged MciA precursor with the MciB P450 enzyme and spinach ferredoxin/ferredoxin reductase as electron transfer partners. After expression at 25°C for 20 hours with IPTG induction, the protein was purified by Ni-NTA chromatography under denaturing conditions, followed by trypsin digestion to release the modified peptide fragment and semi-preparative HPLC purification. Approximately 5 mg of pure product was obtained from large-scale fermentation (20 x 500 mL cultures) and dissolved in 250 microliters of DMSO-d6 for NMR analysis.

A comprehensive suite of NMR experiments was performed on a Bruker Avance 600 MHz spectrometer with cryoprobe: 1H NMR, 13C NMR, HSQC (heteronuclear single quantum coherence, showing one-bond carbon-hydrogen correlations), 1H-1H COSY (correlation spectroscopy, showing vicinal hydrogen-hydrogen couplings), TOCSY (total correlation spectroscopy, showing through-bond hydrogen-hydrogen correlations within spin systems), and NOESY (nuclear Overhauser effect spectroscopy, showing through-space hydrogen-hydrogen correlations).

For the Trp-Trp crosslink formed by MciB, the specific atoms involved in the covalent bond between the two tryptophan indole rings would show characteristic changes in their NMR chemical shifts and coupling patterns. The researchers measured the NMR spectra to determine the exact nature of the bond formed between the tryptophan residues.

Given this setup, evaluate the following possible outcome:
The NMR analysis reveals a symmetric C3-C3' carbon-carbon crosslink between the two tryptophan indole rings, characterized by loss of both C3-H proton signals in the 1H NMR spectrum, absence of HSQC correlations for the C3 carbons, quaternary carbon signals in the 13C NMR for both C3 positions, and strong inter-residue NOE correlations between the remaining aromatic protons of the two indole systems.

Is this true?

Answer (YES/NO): NO